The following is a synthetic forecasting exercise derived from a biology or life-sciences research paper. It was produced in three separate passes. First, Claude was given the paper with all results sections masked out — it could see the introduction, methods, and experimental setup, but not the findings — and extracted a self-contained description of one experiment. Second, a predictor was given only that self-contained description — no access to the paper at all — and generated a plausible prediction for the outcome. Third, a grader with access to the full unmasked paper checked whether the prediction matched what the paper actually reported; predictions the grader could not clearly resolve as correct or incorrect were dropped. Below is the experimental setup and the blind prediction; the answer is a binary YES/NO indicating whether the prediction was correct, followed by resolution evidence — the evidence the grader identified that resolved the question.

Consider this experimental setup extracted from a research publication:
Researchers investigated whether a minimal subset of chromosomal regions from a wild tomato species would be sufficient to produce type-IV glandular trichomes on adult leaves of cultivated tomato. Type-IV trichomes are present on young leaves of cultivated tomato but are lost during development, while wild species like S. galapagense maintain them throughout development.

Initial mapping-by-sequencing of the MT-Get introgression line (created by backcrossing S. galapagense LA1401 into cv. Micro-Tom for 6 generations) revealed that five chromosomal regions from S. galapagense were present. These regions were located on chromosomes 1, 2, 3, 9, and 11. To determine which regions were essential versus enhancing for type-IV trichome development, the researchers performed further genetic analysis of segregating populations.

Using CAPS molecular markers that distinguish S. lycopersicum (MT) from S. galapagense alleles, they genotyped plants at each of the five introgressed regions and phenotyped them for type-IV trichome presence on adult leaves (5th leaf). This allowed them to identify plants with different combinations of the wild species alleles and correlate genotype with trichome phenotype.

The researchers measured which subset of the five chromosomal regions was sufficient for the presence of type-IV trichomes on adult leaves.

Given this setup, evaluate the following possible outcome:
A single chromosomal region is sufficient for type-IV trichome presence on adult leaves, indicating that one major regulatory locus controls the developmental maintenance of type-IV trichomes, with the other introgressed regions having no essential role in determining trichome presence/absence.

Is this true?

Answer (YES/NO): NO